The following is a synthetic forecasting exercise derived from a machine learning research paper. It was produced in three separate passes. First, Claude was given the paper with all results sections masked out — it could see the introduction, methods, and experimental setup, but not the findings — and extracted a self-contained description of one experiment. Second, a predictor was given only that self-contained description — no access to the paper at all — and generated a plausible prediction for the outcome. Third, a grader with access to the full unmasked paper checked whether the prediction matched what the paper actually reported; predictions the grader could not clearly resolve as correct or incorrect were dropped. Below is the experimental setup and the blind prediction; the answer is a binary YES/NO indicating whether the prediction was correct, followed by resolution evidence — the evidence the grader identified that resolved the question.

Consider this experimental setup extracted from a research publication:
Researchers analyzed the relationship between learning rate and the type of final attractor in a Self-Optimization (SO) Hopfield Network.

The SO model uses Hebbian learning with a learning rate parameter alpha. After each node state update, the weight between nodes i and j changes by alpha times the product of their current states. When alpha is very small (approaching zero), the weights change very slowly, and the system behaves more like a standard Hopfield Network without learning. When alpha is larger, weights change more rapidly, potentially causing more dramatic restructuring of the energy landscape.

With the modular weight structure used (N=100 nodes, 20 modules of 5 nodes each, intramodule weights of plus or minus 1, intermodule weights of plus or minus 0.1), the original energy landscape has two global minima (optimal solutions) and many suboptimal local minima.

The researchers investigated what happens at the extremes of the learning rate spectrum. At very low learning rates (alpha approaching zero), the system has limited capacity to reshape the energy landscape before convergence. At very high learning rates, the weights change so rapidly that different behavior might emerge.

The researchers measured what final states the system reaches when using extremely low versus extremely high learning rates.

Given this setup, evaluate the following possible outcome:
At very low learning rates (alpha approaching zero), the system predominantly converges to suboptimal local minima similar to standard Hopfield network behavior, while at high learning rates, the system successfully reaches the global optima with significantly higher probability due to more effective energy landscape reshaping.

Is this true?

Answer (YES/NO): NO